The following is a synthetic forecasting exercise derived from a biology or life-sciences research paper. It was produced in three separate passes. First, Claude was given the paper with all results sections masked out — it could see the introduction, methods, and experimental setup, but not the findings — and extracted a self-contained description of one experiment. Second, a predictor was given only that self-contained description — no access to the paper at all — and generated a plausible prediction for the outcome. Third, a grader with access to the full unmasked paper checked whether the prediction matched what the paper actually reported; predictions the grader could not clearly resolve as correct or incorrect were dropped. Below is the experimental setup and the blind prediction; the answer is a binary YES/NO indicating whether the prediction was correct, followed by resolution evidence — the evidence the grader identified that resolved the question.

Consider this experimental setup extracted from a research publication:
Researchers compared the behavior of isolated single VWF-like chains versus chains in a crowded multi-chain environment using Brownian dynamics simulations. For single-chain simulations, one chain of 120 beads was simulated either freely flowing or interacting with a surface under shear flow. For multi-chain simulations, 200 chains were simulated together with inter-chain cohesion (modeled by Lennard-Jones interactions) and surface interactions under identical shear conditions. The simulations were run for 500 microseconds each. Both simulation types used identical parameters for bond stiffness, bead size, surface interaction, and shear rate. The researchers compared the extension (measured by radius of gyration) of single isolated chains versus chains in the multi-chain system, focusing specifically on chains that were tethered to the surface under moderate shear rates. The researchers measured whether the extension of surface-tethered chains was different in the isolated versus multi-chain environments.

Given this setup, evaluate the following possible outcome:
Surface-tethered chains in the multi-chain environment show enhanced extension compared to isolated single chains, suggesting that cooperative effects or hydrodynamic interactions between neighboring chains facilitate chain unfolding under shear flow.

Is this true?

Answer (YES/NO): YES